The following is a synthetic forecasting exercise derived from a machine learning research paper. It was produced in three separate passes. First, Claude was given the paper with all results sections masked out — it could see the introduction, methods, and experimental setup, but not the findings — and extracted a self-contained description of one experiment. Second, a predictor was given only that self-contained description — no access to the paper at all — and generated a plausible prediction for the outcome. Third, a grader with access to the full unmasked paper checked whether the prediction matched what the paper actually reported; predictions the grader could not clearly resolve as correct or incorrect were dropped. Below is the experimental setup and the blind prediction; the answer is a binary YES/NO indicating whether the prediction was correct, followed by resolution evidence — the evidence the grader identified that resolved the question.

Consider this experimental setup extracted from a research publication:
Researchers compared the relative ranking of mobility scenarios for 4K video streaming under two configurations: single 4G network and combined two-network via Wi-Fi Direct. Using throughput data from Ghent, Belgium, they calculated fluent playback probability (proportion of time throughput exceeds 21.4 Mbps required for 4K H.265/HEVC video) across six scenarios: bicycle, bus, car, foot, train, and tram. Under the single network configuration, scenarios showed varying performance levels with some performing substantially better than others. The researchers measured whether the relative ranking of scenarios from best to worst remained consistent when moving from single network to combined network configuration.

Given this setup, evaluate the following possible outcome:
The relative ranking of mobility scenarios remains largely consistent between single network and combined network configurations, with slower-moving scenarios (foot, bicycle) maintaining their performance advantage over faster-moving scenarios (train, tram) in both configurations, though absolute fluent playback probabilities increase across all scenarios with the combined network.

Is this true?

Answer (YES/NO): NO